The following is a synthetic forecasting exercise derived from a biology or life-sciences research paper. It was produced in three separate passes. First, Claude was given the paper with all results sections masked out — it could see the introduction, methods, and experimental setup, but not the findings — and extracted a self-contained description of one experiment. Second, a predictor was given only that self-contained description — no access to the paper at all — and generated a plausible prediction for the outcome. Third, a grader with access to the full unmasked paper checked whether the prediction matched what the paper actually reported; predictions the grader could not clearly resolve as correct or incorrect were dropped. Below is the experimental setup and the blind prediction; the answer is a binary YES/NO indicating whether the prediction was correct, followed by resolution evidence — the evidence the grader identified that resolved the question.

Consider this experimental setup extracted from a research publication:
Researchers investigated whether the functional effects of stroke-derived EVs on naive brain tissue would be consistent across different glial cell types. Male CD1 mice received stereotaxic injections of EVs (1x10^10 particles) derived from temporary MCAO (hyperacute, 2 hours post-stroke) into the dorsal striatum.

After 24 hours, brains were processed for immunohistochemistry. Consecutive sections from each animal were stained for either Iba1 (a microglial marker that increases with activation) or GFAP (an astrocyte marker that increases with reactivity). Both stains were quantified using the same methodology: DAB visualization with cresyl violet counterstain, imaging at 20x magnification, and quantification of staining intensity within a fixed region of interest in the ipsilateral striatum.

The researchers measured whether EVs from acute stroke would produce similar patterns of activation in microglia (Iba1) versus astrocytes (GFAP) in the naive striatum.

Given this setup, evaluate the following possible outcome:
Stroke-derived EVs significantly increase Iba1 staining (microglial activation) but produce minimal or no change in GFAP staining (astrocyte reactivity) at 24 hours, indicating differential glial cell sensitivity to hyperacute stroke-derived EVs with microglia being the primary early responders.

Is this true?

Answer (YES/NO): NO